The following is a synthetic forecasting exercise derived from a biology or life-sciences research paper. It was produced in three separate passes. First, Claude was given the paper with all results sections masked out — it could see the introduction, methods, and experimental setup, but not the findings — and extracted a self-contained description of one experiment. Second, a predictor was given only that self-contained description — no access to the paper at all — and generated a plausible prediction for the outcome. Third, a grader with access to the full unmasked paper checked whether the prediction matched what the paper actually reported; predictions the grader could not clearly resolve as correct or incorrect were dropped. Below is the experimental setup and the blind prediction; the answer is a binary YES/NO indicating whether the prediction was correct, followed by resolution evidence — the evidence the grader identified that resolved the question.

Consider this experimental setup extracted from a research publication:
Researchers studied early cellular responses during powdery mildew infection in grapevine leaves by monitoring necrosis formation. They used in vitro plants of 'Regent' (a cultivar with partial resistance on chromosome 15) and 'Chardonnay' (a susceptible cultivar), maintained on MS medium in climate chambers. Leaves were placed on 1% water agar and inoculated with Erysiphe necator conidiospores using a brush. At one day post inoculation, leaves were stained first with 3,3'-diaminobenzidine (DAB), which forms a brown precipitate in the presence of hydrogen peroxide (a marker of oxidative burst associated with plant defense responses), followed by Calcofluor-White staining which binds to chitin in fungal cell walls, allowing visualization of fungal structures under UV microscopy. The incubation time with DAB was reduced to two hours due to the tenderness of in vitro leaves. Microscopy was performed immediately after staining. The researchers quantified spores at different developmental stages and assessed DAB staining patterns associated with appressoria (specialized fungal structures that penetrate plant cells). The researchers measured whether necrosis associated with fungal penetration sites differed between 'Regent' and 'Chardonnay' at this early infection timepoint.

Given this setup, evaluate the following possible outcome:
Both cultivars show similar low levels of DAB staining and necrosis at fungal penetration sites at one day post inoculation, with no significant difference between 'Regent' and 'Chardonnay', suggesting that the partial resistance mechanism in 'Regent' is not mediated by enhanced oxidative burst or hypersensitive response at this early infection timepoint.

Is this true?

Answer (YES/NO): NO